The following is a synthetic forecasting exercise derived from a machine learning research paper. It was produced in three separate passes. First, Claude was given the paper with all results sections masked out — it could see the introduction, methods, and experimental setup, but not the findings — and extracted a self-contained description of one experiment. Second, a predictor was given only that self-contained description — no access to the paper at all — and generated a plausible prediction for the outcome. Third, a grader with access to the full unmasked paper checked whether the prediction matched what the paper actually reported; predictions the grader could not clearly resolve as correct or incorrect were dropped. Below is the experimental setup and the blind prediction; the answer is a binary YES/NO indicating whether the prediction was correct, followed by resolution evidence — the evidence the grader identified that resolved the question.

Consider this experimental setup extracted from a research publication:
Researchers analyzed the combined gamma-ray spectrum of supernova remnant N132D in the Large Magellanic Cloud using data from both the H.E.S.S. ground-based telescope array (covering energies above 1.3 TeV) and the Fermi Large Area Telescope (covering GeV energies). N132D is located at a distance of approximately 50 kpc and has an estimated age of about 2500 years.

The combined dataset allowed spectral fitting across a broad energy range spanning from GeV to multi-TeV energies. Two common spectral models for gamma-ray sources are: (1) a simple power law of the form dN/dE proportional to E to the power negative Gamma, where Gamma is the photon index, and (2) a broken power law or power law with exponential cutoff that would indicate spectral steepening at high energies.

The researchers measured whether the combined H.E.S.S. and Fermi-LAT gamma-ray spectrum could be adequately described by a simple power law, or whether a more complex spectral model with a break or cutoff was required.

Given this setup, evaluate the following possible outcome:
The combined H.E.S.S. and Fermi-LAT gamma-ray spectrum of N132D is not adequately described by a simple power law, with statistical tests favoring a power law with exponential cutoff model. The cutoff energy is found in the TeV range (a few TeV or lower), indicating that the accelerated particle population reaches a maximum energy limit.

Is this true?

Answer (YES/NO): NO